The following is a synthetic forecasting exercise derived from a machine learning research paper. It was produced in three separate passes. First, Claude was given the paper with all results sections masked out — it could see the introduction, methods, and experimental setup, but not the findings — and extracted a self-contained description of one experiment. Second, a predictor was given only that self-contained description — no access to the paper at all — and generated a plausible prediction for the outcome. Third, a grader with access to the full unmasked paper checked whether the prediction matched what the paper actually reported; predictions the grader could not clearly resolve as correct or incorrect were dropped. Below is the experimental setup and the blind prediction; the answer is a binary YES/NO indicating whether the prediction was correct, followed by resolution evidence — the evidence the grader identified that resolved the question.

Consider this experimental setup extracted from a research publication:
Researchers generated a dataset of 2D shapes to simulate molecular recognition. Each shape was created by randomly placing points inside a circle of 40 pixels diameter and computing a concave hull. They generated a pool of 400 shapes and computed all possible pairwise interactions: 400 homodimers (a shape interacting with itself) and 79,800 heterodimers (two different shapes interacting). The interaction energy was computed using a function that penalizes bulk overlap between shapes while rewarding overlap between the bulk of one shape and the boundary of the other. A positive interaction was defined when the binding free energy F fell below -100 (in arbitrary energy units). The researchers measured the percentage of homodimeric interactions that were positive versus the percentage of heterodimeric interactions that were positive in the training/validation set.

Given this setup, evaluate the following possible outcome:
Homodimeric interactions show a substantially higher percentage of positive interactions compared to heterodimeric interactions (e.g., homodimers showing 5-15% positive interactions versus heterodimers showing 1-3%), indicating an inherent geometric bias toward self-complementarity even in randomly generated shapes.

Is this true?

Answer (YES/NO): NO